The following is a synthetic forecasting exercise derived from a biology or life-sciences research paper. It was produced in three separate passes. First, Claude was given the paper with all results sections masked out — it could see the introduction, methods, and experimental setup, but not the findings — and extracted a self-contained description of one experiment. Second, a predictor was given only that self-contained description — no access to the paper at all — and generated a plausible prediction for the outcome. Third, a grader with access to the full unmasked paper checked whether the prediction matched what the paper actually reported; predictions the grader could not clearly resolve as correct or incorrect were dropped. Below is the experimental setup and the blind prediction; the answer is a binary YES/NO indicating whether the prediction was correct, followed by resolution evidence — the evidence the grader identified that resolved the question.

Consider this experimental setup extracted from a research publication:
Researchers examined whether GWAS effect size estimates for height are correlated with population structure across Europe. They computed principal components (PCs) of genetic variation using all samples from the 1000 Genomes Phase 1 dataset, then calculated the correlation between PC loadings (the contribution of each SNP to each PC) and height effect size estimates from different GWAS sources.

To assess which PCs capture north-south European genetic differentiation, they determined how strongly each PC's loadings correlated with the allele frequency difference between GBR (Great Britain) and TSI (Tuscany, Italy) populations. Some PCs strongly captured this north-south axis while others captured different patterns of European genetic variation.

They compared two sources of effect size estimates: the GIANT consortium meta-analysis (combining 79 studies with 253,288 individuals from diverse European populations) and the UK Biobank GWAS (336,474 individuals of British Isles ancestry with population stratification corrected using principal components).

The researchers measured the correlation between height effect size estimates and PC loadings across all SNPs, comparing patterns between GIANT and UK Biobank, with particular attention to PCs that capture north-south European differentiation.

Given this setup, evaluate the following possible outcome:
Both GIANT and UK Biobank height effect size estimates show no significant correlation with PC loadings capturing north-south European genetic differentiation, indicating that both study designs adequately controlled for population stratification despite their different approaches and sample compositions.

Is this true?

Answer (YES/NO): NO